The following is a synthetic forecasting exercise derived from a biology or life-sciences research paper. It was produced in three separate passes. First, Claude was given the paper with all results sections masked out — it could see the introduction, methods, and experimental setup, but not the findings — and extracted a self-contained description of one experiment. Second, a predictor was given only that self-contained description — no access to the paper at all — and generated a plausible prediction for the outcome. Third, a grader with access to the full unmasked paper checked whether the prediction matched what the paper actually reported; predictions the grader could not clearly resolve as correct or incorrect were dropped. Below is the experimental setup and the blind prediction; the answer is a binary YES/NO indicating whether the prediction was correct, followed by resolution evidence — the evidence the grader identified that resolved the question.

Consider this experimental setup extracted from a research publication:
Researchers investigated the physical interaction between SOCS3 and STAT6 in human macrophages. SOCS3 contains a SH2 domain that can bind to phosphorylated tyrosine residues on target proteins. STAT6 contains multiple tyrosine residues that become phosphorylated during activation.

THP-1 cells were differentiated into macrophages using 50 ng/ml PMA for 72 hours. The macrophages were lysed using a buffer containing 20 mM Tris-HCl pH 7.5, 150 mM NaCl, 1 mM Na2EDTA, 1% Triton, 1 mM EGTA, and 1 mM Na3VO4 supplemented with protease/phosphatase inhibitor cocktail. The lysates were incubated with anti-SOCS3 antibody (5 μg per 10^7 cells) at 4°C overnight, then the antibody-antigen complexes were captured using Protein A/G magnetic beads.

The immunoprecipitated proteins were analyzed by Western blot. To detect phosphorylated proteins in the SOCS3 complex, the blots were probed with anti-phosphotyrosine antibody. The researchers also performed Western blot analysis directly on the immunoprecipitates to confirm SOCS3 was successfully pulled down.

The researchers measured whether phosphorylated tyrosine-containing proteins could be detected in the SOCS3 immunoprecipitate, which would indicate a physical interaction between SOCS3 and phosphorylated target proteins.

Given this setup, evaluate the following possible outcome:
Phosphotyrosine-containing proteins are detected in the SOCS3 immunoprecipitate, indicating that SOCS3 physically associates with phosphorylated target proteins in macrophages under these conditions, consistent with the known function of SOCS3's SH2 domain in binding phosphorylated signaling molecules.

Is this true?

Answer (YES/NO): NO